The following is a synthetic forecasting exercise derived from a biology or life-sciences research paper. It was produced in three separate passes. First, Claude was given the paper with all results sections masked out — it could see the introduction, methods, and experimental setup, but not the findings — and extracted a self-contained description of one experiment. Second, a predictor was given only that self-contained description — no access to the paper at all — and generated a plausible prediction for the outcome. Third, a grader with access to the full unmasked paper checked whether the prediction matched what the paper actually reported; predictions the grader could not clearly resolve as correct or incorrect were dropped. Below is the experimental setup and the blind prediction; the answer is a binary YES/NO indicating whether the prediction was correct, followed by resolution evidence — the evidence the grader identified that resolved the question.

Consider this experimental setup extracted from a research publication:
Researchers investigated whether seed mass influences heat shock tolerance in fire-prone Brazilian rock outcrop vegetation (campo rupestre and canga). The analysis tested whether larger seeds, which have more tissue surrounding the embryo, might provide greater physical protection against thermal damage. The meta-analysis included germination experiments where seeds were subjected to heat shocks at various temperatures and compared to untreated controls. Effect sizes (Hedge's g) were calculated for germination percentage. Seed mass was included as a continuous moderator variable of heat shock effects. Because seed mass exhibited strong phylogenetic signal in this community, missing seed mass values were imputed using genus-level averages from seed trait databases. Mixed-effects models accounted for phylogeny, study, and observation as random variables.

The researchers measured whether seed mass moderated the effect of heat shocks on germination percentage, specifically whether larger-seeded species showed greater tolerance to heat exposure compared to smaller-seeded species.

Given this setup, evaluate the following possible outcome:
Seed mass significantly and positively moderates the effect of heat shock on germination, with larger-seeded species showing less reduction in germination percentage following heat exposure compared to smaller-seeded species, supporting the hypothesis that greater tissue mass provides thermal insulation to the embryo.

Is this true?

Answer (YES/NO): YES